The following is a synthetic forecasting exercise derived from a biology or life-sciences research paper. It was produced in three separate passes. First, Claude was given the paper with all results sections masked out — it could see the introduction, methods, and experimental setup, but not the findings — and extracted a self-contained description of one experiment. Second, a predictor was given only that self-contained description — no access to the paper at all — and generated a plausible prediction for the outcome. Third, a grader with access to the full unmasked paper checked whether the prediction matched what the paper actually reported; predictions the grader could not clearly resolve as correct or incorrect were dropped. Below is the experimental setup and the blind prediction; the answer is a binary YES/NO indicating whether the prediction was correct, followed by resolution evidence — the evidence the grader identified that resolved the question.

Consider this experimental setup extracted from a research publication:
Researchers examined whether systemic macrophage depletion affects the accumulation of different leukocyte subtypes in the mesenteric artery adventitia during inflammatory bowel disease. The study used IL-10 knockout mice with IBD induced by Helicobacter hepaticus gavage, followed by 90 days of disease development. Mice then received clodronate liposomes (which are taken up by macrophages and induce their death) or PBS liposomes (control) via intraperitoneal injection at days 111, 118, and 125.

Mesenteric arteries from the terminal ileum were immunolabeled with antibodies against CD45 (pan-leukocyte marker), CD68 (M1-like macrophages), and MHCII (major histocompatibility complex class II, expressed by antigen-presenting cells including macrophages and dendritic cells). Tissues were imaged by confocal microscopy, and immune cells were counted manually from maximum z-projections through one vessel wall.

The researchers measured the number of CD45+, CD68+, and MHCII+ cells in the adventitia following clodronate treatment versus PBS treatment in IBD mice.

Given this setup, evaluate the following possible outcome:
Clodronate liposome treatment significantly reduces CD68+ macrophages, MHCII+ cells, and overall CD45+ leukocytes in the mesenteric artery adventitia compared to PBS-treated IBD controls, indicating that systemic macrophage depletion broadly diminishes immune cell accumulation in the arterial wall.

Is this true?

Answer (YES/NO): YES